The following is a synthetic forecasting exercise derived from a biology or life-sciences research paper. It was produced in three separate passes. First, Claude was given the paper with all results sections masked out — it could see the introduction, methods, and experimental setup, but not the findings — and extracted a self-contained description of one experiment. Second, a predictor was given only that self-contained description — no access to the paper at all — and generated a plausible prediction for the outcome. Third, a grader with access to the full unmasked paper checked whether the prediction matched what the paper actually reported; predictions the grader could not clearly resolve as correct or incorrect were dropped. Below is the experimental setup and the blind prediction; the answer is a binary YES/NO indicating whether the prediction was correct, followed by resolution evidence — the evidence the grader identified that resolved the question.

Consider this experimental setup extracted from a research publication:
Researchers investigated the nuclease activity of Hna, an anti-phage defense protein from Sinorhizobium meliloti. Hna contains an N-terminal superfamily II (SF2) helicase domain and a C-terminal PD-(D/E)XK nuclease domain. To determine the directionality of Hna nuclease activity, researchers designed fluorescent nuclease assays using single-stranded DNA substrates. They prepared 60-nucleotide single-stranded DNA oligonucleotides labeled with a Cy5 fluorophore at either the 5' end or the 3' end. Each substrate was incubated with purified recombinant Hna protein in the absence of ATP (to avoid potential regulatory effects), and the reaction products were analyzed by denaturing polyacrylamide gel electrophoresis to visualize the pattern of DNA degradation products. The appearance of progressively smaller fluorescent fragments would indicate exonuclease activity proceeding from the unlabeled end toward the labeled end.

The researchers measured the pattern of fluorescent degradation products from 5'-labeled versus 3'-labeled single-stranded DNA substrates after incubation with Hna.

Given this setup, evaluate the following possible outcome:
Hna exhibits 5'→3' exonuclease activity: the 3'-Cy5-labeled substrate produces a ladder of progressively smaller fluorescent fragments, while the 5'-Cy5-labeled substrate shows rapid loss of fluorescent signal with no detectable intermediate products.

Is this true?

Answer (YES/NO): NO